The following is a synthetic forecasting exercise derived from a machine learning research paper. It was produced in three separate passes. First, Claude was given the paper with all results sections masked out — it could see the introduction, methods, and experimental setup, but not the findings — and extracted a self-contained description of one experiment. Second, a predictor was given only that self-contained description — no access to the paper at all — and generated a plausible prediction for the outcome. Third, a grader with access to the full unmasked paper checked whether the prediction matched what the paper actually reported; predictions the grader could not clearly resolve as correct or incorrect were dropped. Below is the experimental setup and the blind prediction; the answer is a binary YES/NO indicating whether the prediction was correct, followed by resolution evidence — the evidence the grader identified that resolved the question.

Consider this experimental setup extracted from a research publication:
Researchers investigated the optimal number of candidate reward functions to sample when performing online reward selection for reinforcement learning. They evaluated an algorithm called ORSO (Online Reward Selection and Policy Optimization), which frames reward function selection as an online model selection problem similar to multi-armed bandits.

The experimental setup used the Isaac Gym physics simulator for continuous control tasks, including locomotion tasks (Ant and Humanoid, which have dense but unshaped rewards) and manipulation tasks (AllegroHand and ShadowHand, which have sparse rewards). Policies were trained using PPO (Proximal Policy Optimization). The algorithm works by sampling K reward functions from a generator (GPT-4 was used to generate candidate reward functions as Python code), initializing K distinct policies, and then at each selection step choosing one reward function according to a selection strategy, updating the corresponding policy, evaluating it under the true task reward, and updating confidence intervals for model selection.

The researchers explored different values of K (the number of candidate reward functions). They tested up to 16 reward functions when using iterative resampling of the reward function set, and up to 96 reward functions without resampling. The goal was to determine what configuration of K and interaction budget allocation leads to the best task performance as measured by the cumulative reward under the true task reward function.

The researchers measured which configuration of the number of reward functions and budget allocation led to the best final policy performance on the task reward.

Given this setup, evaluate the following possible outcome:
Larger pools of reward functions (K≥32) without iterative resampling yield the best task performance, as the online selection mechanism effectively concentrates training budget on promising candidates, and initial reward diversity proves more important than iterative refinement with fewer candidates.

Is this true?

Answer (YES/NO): NO